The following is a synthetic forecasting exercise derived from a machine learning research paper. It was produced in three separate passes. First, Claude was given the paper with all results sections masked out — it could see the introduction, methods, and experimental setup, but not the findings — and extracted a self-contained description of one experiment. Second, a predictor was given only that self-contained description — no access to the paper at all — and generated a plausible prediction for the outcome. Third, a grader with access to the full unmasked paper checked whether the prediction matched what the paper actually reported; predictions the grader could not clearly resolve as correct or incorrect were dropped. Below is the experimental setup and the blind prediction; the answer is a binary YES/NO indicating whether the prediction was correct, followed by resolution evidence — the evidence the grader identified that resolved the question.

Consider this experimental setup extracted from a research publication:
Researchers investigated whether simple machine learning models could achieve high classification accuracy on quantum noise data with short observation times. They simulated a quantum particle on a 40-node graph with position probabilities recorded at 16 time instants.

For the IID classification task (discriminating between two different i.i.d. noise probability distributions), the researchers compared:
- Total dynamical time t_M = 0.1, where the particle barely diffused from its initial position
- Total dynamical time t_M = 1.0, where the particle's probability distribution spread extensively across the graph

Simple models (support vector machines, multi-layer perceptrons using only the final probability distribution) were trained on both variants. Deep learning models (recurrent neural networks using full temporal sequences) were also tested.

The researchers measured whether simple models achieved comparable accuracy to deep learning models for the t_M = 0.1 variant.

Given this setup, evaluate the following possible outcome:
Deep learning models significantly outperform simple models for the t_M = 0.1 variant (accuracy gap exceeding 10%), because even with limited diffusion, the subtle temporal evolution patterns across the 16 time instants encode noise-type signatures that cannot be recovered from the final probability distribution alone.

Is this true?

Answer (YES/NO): NO